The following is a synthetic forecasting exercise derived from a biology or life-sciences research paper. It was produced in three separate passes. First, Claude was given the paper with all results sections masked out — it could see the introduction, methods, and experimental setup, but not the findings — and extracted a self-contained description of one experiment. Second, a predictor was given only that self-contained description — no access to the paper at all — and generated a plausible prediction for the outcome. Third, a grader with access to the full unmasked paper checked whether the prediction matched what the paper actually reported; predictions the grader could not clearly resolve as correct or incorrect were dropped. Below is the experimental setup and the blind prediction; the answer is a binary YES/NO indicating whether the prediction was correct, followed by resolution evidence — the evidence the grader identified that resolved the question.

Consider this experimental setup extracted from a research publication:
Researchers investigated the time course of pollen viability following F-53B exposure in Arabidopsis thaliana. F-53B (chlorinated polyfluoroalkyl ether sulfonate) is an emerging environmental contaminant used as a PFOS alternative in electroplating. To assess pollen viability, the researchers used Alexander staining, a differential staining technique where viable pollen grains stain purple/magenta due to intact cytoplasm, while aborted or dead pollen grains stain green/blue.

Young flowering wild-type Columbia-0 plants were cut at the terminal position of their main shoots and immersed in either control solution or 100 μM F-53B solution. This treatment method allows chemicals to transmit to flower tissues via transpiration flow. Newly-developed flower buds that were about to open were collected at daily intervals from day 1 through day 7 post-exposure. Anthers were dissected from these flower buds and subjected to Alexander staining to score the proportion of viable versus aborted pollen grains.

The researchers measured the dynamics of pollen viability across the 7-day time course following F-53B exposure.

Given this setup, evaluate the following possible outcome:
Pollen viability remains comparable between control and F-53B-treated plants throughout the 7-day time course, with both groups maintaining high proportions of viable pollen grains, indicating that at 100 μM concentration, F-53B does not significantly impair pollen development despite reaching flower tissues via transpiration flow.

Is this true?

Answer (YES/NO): NO